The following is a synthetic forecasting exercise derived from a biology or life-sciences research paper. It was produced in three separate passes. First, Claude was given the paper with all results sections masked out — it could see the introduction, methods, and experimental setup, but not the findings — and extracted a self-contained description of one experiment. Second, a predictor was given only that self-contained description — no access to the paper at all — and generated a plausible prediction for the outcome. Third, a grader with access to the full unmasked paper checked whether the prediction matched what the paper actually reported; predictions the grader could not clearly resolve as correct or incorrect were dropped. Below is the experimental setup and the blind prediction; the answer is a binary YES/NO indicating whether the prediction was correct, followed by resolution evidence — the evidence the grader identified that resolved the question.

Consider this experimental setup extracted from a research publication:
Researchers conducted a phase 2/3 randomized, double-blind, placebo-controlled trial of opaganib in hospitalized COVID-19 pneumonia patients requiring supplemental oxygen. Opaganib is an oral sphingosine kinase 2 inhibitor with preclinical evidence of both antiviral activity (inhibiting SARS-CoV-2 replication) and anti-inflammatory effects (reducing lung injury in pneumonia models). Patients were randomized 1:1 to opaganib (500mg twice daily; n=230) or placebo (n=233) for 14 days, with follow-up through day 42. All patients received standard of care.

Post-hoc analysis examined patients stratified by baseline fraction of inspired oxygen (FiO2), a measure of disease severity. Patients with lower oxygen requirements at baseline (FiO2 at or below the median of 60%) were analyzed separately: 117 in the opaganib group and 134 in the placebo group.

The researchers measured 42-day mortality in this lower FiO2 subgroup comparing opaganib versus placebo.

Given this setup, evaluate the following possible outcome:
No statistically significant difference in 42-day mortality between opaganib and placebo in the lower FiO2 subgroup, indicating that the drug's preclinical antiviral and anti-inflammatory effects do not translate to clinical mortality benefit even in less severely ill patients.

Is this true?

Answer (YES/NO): NO